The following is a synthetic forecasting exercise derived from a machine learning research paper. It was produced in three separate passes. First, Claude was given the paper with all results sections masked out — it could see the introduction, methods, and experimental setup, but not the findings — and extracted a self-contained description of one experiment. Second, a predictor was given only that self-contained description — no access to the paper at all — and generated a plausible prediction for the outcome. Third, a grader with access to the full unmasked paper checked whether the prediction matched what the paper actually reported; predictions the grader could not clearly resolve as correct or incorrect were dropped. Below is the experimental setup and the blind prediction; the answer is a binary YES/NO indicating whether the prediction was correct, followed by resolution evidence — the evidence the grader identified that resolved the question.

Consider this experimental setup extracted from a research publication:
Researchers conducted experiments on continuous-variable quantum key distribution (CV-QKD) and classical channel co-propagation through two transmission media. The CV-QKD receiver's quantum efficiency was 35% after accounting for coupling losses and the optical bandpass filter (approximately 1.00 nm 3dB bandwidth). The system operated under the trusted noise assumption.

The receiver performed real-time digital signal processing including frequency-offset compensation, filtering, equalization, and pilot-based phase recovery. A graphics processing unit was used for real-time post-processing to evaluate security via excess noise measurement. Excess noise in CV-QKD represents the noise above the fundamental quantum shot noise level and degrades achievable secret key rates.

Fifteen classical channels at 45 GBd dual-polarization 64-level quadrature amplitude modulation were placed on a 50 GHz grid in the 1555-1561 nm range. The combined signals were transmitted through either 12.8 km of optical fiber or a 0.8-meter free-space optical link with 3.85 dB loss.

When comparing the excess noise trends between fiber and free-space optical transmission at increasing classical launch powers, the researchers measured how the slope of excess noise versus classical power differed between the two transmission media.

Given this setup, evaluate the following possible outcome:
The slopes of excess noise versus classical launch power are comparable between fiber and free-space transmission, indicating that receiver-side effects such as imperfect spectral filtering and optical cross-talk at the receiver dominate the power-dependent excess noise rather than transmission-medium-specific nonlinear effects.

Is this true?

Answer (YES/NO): NO